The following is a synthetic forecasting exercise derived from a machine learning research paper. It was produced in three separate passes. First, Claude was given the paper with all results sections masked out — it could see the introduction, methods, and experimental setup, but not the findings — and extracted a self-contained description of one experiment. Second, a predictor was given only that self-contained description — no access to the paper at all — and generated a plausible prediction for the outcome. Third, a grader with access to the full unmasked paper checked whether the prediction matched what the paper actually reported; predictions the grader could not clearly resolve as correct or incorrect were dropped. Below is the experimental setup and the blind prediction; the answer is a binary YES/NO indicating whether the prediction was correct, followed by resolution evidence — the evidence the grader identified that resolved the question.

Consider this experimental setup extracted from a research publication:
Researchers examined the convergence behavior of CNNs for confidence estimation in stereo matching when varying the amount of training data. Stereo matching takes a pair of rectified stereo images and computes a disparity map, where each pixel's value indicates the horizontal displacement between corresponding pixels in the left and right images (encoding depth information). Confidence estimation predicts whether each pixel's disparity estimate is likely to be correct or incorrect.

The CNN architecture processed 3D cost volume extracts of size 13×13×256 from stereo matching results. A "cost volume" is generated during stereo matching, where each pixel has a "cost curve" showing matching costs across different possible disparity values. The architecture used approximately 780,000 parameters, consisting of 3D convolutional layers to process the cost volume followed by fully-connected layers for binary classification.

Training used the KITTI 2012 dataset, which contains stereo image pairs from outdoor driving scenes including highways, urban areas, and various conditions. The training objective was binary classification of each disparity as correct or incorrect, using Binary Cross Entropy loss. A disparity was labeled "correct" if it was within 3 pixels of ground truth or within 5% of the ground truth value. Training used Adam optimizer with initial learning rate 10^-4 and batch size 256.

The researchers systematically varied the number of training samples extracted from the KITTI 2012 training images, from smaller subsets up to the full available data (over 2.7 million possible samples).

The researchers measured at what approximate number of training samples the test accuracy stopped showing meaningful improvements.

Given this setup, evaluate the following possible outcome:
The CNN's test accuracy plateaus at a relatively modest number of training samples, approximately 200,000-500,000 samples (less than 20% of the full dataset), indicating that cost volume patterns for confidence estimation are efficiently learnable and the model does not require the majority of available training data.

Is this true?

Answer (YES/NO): NO